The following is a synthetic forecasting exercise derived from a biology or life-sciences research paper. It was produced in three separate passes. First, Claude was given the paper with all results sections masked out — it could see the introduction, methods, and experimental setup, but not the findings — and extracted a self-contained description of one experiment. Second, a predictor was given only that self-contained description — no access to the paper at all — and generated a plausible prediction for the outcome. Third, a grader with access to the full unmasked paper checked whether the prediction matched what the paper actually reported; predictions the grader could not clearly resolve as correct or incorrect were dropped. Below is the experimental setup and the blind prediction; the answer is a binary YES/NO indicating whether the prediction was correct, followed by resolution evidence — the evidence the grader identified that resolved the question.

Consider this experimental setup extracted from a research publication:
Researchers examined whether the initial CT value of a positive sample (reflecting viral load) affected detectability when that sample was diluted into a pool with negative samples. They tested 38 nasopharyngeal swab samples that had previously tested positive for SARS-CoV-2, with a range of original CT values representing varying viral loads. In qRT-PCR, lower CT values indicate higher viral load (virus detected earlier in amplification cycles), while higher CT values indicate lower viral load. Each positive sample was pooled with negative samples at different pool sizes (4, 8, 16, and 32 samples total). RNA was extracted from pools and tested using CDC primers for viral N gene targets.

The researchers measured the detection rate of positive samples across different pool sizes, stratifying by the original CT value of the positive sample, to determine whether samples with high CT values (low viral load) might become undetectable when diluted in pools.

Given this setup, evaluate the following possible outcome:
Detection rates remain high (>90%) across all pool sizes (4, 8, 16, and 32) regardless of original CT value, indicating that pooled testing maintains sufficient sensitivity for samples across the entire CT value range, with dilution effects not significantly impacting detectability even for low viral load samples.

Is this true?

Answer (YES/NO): NO